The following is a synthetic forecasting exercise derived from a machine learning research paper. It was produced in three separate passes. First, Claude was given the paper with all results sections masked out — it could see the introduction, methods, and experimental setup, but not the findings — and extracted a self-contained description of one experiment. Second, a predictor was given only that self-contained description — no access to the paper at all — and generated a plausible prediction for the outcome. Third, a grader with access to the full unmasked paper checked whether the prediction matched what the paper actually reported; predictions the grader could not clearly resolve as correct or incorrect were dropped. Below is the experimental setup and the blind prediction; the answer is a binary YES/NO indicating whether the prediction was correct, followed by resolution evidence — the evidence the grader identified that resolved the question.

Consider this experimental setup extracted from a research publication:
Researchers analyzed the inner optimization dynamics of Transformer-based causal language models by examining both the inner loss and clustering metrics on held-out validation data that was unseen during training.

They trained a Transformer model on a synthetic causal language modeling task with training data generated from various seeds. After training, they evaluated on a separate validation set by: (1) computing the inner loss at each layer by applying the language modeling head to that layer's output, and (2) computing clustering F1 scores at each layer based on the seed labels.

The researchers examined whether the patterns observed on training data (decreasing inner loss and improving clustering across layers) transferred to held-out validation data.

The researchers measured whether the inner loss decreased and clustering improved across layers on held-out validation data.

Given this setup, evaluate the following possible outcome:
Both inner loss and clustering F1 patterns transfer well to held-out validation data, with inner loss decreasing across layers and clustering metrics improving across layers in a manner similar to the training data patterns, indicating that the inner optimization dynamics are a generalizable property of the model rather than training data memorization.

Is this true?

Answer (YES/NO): YES